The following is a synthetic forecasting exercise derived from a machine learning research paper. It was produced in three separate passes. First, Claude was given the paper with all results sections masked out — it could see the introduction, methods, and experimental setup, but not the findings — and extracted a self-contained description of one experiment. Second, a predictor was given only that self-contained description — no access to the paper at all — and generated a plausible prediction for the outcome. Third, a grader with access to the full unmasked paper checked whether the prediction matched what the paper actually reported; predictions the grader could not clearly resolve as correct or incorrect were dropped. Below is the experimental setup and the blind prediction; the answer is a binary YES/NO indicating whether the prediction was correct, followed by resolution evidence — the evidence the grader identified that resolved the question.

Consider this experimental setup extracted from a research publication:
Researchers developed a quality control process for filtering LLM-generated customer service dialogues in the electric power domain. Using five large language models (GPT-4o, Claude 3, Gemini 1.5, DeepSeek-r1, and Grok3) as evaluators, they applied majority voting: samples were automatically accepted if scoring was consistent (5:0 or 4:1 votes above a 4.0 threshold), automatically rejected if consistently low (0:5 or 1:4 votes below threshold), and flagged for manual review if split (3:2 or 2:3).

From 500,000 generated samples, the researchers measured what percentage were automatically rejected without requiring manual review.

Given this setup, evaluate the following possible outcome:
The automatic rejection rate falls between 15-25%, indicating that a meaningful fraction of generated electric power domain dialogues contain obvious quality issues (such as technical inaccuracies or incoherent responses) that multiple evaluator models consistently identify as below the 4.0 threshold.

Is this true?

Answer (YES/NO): YES